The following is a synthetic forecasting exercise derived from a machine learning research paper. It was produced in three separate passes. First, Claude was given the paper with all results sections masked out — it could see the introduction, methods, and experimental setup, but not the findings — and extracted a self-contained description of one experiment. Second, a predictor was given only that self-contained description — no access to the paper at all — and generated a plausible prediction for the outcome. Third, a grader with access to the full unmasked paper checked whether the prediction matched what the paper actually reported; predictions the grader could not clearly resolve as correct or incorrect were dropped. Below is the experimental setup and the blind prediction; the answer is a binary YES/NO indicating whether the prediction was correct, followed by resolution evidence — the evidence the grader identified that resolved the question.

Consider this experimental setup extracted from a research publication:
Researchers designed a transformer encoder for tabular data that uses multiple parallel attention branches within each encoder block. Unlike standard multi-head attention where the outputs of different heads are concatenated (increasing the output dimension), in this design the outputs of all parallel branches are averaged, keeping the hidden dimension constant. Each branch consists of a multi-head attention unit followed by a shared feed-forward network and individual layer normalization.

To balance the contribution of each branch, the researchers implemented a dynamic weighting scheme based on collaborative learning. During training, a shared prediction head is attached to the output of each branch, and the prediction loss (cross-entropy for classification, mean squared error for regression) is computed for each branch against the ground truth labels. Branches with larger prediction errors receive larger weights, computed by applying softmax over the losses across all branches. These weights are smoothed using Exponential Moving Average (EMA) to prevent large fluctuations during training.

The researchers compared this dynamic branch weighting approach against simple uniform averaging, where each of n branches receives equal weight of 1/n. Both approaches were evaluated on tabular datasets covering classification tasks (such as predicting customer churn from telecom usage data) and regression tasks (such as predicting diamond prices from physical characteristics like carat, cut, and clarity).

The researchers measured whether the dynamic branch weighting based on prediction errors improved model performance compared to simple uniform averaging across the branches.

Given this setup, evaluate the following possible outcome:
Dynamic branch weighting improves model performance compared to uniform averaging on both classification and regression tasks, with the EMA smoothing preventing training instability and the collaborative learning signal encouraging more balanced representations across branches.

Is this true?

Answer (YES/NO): NO